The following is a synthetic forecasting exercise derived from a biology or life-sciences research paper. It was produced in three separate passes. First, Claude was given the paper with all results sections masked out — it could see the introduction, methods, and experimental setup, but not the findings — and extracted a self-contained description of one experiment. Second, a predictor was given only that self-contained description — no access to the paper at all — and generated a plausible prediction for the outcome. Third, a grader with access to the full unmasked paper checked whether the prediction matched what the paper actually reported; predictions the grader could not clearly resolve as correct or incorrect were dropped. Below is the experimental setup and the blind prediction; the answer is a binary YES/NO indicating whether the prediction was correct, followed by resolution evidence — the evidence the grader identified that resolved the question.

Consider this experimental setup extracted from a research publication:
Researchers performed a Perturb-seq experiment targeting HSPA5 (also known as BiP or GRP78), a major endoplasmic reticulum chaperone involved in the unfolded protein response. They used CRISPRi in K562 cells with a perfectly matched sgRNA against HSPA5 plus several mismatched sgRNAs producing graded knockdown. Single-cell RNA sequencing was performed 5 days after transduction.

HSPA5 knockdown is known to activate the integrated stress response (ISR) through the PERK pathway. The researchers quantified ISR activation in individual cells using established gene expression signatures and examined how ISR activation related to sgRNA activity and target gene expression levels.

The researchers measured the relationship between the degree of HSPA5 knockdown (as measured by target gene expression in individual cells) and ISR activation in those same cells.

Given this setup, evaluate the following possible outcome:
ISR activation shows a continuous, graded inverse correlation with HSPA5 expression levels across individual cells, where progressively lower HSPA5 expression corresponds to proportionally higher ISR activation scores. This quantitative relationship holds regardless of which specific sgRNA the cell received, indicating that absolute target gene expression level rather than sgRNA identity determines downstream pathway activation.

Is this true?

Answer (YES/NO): NO